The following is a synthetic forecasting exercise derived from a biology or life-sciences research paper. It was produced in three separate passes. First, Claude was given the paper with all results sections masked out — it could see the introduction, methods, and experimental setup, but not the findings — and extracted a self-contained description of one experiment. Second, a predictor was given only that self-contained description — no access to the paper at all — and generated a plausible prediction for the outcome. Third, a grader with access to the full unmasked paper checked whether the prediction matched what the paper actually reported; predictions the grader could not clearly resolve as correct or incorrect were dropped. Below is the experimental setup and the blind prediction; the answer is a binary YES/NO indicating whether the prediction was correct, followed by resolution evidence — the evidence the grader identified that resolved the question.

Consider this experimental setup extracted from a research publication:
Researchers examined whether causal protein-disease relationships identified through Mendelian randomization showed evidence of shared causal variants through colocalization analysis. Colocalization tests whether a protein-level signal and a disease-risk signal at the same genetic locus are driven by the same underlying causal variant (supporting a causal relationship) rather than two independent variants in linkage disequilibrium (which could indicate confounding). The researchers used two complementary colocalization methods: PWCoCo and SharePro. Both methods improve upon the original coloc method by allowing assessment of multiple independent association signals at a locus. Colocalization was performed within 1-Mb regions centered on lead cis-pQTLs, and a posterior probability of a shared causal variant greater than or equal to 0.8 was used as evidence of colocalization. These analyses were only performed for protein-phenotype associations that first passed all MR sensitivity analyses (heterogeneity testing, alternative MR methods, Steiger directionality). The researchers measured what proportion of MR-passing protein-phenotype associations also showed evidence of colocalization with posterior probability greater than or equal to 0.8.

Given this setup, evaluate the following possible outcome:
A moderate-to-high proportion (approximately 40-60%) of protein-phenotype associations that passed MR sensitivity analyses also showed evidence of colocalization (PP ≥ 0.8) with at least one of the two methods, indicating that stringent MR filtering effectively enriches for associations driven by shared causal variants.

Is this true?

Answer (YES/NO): YES